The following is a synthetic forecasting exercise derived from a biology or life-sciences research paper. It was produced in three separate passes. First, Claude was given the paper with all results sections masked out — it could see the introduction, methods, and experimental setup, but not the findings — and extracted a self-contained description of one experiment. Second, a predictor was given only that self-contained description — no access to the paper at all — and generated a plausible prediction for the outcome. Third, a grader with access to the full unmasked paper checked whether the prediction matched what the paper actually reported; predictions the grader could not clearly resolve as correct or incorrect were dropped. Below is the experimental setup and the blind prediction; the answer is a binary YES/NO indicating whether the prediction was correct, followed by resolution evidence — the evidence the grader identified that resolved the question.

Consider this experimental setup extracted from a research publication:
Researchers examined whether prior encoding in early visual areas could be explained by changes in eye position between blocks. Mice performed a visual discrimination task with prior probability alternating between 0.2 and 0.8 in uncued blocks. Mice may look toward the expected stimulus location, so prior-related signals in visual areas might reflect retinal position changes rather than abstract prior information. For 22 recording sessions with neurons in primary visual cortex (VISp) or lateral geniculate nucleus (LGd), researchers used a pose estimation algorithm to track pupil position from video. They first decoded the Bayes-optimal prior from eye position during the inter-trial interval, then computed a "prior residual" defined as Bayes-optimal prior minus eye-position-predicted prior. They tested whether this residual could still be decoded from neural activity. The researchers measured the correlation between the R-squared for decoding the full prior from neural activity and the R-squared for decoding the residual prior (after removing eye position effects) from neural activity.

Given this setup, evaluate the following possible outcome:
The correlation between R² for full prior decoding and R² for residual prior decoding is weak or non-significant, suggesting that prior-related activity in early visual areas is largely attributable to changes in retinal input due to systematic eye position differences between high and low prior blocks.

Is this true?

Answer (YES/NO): NO